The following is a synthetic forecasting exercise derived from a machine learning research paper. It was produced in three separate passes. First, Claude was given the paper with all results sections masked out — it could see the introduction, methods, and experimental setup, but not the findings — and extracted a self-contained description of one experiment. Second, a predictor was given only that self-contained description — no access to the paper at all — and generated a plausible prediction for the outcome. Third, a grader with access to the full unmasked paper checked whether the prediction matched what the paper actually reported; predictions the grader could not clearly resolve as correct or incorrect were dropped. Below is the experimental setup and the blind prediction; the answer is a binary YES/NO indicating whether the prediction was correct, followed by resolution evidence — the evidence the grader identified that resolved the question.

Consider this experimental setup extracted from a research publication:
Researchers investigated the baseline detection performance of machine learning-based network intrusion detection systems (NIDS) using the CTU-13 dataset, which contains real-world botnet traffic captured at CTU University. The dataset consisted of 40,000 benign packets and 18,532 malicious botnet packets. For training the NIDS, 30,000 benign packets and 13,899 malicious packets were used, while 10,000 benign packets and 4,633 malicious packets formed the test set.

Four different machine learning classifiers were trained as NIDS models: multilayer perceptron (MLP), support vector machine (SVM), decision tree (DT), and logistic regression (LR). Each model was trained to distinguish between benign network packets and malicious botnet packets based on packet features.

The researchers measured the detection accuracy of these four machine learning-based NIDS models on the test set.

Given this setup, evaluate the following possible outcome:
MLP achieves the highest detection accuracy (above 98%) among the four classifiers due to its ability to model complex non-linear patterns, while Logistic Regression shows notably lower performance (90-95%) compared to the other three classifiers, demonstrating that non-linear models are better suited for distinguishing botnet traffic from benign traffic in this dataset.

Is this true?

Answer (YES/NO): NO